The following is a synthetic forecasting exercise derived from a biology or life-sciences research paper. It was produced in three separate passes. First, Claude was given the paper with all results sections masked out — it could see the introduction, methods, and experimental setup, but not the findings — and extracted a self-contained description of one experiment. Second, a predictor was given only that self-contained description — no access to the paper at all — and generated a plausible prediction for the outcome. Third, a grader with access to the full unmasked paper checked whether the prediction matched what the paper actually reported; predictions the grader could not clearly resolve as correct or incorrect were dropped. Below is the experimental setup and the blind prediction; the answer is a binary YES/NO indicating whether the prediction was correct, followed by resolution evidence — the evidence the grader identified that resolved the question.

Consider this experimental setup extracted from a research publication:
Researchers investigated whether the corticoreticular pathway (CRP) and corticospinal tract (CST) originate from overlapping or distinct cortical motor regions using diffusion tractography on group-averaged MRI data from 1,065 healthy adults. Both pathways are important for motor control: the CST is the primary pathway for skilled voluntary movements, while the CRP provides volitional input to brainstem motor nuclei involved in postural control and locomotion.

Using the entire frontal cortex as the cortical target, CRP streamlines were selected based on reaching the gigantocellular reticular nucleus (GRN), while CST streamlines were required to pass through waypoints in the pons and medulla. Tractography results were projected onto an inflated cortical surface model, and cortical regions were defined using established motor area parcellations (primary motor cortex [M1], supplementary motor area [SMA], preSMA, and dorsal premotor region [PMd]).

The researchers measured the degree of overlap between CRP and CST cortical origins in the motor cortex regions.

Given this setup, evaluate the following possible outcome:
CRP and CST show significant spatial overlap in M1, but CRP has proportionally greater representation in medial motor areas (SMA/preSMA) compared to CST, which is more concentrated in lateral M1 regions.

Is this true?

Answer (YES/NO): NO